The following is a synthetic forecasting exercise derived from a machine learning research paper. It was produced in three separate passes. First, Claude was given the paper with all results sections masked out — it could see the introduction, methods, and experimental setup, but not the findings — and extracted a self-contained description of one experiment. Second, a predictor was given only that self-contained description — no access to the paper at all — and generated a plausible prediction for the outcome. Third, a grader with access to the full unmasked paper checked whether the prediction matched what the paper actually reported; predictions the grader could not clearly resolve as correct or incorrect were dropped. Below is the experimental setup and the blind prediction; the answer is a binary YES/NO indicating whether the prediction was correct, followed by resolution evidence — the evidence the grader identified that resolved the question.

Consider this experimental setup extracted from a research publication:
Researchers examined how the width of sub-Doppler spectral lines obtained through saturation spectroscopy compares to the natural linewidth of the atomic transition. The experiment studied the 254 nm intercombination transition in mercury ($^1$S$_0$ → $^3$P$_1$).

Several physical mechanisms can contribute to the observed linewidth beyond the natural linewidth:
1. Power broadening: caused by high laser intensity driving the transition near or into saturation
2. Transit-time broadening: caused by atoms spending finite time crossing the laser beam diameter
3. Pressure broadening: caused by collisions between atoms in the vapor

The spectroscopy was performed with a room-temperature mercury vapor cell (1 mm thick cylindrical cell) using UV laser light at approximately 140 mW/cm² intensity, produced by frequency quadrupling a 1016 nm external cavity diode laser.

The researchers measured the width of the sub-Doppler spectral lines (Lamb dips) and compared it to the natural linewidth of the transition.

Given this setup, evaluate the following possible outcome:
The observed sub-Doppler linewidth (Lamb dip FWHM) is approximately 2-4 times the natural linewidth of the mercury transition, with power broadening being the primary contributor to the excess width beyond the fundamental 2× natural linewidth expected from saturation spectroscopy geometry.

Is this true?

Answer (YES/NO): NO